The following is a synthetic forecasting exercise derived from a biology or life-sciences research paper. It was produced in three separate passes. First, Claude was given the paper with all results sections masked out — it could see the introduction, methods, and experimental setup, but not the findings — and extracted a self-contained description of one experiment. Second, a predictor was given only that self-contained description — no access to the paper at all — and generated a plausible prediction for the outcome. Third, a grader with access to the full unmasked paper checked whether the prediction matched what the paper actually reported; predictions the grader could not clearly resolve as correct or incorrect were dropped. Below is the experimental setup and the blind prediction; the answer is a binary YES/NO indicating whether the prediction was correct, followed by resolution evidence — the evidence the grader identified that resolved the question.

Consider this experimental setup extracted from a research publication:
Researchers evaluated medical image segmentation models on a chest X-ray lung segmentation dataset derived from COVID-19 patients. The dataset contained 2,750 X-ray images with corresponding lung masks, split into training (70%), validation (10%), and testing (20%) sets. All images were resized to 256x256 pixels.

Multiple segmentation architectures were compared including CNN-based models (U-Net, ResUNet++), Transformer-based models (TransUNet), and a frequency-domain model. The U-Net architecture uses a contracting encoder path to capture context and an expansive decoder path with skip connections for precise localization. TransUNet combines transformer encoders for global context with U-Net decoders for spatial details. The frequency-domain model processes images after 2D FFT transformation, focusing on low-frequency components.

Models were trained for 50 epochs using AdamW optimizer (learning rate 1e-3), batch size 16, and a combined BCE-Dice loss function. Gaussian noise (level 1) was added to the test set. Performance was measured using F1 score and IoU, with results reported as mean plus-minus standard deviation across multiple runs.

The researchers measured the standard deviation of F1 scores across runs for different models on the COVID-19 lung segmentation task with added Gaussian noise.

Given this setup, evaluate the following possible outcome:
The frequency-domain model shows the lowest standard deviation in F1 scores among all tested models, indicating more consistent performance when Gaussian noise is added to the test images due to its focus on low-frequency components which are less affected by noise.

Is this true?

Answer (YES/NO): YES